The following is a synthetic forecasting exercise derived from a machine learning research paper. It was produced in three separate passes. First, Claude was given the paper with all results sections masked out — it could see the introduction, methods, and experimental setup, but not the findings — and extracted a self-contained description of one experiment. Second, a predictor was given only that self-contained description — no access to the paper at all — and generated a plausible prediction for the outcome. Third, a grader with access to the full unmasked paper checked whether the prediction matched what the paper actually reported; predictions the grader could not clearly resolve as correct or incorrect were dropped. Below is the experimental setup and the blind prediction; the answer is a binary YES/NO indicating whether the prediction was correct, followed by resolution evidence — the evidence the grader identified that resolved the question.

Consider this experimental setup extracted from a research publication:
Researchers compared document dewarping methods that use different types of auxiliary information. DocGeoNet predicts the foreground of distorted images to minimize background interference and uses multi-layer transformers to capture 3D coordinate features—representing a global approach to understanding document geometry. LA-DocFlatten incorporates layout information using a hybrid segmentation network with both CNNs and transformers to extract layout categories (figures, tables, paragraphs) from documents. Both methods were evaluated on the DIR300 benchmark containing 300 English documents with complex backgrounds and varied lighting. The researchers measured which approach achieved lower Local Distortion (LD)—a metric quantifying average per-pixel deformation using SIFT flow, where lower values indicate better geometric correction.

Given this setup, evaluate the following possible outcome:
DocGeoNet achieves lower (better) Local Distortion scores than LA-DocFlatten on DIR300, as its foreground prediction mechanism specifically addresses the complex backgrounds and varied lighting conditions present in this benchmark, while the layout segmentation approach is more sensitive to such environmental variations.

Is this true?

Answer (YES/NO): NO